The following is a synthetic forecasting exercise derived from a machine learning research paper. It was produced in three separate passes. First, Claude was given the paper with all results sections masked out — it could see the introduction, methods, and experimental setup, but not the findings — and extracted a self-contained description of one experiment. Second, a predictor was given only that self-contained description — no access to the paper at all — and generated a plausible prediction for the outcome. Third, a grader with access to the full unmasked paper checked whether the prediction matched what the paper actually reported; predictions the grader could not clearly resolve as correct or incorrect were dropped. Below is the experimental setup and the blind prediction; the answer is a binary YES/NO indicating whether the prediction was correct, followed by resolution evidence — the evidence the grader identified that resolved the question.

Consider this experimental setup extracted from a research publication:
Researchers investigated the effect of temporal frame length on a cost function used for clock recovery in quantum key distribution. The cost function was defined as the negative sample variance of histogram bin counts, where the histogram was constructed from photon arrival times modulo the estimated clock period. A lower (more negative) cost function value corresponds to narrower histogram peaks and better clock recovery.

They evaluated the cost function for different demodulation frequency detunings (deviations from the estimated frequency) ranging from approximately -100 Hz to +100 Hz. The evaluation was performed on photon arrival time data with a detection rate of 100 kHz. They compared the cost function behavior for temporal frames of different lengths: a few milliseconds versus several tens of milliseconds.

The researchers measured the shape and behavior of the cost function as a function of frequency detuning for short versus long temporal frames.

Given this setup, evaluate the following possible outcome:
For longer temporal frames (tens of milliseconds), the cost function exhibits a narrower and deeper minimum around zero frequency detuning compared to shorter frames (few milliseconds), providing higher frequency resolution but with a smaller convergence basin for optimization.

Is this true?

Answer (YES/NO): YES